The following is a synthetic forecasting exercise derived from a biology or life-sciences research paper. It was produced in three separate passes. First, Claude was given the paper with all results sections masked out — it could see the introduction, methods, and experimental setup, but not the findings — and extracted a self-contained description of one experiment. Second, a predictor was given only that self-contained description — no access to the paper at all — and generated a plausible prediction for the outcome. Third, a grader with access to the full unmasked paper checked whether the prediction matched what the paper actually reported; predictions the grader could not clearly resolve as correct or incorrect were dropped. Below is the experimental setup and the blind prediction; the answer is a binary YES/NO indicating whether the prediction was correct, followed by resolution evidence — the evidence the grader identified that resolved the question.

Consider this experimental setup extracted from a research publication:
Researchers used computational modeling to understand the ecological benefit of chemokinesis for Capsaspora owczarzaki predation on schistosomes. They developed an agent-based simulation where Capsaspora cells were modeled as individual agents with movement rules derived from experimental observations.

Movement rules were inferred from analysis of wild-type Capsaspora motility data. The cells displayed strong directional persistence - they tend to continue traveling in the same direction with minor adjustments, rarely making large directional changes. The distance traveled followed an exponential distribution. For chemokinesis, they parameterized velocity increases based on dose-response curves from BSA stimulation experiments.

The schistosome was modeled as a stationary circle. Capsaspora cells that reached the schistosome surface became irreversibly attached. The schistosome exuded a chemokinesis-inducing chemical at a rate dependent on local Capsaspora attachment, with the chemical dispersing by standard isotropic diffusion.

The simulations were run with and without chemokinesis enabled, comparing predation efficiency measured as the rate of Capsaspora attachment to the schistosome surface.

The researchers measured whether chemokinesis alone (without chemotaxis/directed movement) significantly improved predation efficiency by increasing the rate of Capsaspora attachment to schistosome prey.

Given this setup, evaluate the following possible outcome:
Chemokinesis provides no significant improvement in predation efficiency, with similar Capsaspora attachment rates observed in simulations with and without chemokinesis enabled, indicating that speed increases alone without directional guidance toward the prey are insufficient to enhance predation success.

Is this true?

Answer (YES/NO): YES